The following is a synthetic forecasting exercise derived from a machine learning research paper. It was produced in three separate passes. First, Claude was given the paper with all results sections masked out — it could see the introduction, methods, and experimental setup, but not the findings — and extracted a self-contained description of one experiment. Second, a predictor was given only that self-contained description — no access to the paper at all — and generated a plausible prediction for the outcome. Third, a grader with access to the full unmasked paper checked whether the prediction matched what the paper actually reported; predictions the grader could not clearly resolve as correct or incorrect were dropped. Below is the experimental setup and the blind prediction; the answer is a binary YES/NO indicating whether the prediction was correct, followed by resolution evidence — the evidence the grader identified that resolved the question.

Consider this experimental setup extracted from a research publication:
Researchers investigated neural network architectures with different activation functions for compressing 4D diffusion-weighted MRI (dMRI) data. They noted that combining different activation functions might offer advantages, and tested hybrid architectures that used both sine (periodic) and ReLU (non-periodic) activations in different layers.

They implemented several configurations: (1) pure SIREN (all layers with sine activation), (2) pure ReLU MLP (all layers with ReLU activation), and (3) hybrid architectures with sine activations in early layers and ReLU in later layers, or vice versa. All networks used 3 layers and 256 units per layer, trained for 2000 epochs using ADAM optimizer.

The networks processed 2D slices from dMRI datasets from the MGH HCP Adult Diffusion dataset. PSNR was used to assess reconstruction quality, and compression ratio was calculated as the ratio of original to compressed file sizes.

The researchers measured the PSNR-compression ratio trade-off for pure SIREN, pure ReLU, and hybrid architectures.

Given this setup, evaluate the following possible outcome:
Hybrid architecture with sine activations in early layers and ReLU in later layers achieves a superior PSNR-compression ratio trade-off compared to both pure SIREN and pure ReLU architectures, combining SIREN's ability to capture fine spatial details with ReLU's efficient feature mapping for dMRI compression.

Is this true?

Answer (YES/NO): NO